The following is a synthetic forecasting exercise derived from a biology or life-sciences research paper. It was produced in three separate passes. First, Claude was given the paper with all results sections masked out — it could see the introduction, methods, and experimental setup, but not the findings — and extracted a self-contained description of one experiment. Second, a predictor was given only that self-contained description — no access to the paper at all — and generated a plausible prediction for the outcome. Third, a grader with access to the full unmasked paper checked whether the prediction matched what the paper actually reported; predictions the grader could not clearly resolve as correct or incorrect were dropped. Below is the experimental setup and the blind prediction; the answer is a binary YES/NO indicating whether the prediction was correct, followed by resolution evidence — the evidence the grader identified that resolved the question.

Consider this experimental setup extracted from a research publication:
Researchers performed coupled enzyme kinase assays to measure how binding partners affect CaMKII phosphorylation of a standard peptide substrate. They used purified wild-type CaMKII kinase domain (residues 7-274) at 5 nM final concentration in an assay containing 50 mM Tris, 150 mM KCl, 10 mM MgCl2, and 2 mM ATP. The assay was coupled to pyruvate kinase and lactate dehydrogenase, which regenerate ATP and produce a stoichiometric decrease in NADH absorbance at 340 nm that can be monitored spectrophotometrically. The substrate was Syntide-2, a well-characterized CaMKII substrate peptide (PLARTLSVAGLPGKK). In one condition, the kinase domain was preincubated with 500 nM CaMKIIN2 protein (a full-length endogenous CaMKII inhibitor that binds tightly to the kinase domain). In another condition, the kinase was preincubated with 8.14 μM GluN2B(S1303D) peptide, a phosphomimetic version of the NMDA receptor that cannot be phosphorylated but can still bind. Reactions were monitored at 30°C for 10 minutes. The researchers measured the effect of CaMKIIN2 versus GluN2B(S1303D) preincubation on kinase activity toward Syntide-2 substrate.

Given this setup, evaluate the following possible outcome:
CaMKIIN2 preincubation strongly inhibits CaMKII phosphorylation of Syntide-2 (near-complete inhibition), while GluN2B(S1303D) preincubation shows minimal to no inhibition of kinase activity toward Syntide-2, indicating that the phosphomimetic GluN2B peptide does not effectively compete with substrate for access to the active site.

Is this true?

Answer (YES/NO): NO